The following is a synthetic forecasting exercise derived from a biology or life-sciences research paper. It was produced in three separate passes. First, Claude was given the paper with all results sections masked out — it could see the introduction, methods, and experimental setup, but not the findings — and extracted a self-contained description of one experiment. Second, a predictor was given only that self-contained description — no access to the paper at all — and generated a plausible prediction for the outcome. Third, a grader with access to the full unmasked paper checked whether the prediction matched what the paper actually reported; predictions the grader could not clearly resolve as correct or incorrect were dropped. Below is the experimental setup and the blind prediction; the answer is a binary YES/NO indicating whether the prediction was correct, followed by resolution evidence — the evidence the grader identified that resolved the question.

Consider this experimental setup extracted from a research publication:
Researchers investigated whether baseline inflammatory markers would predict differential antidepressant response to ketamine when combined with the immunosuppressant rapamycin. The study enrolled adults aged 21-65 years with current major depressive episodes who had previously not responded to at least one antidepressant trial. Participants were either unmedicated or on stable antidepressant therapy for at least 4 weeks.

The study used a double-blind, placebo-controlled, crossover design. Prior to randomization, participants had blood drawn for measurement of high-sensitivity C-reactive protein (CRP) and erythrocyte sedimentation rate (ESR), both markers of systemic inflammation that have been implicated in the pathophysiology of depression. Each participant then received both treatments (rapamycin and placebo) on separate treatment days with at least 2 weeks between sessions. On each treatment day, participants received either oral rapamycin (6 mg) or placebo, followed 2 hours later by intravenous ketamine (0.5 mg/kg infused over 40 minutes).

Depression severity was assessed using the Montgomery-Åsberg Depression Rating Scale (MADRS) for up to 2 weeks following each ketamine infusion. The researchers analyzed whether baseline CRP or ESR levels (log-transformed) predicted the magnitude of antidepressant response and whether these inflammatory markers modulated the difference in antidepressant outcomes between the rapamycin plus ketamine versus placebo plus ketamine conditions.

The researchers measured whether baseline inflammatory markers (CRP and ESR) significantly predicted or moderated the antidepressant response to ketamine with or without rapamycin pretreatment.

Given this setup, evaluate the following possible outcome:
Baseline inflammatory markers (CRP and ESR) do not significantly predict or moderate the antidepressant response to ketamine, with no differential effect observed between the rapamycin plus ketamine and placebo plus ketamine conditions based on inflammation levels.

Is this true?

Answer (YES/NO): YES